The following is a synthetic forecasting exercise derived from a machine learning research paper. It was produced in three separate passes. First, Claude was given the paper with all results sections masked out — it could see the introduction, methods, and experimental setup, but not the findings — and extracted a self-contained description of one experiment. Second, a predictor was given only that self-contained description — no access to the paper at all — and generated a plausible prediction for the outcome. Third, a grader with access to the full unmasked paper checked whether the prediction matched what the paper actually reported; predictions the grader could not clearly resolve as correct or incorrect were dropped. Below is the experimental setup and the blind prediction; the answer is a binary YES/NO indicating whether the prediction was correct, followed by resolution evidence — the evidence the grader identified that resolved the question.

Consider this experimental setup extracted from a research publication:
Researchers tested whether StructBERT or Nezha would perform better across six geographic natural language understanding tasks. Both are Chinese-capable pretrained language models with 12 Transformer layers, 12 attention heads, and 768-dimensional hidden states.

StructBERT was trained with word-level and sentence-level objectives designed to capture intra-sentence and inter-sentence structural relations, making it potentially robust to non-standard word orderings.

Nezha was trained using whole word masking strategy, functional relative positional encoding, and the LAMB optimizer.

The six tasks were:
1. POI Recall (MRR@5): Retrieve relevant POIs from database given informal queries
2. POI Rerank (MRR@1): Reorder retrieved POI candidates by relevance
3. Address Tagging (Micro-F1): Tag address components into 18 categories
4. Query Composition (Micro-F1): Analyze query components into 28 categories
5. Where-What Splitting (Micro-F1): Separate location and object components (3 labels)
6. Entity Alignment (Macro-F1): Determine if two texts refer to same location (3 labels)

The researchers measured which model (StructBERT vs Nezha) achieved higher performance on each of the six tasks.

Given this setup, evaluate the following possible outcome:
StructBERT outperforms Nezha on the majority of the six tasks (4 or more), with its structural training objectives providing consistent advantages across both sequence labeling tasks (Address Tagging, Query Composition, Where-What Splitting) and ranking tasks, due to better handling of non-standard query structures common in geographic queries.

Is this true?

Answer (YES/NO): NO